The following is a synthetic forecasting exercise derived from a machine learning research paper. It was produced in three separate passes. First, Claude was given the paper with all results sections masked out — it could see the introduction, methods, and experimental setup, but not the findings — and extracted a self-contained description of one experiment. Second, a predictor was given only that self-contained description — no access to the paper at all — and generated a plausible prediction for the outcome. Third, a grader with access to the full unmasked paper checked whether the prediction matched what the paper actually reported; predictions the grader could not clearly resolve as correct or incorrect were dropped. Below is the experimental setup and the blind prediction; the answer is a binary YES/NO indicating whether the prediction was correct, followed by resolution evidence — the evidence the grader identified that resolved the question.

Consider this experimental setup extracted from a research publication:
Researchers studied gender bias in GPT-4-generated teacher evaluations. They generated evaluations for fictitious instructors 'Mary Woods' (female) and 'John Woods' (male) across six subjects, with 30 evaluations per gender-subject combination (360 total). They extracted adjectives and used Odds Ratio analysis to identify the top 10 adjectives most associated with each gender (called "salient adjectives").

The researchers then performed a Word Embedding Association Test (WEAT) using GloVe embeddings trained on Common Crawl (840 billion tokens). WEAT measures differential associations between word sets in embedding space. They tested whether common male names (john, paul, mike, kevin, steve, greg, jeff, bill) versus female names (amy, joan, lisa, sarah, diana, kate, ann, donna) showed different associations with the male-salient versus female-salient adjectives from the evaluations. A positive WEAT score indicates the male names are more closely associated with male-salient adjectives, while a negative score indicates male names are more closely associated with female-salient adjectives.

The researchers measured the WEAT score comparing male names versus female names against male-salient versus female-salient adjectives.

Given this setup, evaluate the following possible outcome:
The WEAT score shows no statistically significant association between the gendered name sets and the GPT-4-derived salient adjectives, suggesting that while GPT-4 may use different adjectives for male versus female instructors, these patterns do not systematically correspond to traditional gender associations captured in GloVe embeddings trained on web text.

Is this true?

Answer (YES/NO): NO